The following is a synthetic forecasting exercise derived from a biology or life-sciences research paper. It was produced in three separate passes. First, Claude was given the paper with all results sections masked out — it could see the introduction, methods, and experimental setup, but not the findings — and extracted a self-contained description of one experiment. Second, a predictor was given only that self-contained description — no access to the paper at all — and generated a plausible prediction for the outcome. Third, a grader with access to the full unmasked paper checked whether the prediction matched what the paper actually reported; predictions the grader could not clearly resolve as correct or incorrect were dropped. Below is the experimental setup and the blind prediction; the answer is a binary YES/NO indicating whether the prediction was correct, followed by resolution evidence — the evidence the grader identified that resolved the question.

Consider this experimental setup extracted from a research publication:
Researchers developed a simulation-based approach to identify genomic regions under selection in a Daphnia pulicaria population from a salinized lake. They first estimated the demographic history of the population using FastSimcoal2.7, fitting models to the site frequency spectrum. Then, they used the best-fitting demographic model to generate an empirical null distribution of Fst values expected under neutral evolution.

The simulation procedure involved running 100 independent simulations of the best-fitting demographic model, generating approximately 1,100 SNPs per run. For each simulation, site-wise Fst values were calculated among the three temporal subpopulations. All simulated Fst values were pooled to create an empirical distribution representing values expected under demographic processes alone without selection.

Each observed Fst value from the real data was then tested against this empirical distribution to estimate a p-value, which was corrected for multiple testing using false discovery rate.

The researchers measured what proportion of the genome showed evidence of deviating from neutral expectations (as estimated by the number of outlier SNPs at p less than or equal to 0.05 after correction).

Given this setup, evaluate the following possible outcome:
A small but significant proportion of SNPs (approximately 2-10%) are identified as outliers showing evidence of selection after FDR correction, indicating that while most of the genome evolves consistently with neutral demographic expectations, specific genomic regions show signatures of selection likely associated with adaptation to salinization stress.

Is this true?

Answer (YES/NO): NO